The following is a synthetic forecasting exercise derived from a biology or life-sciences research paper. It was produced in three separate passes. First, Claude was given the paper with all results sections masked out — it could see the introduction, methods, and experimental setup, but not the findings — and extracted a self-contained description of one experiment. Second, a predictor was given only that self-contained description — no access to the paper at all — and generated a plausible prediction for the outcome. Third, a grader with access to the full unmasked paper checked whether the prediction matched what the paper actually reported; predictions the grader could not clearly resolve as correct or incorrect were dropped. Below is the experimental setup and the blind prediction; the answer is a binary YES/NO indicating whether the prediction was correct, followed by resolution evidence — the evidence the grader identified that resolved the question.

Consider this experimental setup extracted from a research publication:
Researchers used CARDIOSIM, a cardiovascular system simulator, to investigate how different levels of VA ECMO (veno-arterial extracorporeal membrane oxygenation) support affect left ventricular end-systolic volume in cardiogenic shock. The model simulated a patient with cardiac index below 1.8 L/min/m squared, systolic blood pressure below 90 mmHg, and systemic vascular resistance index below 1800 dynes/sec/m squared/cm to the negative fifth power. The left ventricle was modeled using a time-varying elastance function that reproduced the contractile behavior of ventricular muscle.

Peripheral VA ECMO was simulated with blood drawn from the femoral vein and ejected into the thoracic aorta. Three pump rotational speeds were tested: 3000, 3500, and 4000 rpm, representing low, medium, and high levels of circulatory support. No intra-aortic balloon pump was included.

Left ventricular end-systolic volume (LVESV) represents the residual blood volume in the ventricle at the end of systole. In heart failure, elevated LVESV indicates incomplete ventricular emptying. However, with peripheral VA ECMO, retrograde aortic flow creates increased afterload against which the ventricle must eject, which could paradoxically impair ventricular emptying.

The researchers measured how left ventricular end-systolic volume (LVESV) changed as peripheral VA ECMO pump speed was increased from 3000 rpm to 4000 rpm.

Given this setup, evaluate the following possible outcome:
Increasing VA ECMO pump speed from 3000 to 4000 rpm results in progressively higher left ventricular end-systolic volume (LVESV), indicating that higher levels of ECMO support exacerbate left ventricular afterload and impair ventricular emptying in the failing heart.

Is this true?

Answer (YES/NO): NO